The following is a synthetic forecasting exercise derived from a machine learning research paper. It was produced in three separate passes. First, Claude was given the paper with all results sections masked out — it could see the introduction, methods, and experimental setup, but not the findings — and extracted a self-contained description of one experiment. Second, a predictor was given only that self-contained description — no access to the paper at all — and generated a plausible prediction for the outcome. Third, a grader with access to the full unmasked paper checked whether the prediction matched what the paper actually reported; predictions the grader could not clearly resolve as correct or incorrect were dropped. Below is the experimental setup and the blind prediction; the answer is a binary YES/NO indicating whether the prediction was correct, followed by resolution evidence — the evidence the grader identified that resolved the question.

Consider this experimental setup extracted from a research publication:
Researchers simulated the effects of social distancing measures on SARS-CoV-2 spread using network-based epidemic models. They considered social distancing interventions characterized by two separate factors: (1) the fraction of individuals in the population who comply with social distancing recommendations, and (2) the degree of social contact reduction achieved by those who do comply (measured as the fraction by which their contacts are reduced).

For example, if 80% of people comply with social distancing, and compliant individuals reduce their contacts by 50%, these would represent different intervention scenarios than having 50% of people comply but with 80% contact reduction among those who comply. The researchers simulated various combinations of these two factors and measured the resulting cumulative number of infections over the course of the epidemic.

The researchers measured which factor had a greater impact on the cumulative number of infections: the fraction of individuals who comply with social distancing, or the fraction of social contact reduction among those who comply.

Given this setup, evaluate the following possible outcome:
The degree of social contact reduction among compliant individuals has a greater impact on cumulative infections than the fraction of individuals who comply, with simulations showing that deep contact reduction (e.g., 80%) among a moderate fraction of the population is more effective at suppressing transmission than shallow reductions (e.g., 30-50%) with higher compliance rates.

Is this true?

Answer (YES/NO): YES